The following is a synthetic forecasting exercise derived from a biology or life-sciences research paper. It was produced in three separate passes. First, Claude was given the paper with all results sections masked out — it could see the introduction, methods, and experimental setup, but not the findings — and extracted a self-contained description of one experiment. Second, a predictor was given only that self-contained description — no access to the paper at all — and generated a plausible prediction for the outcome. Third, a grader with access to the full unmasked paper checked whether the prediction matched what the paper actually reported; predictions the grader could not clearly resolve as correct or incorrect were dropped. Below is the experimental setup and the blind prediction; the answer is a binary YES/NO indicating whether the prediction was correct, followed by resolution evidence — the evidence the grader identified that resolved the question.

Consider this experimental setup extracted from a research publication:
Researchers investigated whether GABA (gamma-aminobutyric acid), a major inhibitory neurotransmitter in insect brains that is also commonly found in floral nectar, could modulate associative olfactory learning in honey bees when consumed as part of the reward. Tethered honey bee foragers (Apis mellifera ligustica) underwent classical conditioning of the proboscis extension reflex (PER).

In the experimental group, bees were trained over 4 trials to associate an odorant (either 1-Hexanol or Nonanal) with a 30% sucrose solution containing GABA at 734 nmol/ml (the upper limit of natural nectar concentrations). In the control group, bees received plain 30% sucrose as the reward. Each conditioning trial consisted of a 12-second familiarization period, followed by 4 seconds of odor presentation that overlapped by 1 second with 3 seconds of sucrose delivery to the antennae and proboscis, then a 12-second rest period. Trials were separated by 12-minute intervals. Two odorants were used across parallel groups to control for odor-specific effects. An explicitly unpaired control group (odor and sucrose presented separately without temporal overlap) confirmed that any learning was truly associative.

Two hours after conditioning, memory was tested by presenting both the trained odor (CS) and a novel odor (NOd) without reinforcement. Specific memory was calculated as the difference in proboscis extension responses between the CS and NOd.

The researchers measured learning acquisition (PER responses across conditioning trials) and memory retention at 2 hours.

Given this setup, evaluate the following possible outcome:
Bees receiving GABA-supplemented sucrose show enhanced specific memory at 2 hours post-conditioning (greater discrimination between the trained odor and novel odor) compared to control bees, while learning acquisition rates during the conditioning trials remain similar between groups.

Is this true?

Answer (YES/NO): NO